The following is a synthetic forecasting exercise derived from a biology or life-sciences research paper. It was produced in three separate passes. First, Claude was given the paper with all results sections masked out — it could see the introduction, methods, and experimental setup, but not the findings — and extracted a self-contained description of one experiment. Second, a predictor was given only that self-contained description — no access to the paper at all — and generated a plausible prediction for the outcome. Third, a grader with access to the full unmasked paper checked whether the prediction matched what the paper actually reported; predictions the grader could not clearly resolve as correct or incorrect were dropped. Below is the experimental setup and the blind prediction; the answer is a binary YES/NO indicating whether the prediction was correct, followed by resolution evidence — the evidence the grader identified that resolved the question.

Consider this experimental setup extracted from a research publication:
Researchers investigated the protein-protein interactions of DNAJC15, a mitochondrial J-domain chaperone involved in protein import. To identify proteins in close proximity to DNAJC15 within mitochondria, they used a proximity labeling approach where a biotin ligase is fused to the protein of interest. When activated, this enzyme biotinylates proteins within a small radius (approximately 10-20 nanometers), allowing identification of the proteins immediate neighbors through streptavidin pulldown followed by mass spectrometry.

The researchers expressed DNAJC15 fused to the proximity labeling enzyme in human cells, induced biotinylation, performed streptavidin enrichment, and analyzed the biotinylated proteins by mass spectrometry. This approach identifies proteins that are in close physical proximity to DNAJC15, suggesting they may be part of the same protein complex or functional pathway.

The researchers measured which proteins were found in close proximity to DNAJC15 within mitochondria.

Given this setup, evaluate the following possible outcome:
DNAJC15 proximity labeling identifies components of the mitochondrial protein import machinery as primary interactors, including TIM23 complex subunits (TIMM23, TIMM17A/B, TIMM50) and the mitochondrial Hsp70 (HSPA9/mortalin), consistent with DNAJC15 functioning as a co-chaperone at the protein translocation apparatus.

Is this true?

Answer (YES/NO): YES